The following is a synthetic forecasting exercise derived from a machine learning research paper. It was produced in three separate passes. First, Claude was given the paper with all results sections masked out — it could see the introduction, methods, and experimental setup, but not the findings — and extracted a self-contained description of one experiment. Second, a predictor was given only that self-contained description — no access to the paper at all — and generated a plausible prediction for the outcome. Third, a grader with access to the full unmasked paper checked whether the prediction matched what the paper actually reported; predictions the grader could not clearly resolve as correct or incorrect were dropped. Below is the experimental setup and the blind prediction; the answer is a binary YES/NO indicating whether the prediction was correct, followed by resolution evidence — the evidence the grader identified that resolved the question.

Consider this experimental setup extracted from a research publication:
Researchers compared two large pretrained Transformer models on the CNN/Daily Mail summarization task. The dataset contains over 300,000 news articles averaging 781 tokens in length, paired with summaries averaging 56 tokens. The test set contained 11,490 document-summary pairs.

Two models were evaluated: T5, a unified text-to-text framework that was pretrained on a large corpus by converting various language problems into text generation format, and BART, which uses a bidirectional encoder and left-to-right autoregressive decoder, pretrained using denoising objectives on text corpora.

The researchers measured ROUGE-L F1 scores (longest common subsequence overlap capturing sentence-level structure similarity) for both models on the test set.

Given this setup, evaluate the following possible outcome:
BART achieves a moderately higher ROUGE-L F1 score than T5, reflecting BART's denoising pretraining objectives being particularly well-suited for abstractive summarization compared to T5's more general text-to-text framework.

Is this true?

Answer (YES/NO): YES